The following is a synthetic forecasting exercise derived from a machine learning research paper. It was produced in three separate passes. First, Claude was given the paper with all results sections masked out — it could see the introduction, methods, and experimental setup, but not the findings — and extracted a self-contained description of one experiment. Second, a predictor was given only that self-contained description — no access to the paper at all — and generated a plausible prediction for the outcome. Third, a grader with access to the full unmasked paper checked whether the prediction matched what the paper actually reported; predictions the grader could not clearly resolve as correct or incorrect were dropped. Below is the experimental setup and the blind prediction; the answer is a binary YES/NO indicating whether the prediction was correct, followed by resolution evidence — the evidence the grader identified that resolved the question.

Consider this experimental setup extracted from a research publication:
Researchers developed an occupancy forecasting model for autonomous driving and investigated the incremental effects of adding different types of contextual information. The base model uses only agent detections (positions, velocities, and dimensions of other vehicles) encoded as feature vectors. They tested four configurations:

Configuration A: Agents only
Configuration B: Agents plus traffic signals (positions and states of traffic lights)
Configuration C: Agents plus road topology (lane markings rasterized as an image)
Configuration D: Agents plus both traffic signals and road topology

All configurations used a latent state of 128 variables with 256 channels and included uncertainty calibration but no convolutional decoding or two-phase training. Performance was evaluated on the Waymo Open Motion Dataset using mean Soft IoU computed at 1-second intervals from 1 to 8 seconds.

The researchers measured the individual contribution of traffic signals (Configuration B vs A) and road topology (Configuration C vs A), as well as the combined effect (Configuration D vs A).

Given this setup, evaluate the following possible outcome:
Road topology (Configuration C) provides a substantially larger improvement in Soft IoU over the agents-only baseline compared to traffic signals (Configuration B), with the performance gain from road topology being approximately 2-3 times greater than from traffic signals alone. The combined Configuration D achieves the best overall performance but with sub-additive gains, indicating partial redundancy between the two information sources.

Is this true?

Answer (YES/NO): NO